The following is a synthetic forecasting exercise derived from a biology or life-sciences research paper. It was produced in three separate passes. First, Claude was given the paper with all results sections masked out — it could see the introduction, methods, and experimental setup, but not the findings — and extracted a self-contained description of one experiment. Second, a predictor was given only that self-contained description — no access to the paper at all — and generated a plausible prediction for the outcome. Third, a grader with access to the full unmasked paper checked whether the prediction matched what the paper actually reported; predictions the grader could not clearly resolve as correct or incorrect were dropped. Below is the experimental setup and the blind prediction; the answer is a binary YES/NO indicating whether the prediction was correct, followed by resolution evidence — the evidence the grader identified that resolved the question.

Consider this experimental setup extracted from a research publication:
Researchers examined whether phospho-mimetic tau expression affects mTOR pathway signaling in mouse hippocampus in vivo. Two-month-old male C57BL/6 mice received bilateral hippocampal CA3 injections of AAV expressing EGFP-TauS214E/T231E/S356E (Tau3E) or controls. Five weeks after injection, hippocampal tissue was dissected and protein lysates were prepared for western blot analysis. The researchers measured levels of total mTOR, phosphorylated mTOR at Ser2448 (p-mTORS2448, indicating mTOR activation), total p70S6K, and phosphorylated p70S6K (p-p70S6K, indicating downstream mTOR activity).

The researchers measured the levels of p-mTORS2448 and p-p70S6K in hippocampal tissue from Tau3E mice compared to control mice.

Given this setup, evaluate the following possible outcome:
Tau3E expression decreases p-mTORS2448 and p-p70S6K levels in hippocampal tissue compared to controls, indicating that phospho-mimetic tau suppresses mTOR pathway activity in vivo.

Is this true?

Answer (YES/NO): NO